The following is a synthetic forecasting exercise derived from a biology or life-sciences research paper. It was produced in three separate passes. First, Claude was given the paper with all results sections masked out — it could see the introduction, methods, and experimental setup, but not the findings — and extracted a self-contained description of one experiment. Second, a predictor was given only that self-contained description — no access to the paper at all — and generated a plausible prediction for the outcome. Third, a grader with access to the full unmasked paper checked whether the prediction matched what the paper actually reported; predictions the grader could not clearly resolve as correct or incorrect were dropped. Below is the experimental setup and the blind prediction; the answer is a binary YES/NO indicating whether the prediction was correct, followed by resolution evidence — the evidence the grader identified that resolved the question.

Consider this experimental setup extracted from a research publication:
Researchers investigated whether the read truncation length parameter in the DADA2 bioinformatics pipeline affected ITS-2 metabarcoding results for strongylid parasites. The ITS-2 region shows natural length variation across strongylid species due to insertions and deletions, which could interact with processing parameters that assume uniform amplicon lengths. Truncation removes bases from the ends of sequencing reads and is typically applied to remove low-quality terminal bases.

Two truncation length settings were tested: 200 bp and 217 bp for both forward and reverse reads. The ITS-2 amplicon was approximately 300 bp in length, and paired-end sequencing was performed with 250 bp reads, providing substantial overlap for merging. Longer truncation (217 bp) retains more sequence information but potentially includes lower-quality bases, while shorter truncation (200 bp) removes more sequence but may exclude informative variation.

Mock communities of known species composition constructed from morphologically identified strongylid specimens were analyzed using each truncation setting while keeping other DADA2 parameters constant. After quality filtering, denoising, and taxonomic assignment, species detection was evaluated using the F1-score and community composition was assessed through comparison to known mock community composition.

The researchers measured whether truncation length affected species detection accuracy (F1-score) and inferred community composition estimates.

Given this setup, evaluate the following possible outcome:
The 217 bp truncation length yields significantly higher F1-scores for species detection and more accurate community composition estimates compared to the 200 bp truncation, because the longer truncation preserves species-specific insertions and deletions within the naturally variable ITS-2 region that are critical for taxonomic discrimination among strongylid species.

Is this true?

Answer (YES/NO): NO